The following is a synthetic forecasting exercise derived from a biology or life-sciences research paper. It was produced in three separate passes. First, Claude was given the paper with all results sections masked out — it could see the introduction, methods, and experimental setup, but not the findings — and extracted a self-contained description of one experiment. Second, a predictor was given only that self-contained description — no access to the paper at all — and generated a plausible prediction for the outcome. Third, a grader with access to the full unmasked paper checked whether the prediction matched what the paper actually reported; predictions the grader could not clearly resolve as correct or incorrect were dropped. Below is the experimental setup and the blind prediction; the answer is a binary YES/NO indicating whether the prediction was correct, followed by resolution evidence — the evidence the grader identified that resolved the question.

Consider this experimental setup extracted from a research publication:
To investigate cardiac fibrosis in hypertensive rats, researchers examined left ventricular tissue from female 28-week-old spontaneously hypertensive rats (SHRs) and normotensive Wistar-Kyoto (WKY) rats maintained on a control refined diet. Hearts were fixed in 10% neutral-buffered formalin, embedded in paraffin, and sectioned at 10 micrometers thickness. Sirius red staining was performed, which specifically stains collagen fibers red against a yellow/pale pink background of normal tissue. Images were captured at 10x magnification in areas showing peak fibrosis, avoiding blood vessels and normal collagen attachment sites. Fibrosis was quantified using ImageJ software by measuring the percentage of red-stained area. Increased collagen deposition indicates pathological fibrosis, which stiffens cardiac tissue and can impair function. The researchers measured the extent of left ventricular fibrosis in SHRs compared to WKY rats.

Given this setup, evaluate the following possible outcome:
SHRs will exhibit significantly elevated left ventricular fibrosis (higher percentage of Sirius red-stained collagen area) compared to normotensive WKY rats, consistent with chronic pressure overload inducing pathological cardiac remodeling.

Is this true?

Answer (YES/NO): YES